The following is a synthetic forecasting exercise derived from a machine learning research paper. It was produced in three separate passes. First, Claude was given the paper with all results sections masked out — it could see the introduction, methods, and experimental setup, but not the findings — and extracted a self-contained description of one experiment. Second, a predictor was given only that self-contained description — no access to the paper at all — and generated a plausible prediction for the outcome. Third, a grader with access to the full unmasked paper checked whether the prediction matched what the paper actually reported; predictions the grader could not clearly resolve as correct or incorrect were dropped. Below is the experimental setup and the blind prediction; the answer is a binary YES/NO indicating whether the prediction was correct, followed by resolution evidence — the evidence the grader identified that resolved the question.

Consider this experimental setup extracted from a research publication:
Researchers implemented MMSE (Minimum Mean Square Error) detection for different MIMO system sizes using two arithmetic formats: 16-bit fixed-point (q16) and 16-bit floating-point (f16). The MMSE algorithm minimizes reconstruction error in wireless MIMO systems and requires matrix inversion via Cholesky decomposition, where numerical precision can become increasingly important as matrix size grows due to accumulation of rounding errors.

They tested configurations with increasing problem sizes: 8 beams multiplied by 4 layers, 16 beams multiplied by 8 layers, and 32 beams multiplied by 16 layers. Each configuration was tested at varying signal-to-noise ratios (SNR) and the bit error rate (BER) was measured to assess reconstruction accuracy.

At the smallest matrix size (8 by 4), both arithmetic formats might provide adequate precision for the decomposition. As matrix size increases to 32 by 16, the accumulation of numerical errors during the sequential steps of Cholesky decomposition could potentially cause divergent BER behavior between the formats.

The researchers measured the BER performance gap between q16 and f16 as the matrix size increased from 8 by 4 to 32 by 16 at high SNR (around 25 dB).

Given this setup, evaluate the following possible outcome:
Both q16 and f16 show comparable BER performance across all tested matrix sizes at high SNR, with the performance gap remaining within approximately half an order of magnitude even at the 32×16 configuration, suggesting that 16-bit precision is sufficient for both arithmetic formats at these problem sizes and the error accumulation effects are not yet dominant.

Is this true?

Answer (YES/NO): NO